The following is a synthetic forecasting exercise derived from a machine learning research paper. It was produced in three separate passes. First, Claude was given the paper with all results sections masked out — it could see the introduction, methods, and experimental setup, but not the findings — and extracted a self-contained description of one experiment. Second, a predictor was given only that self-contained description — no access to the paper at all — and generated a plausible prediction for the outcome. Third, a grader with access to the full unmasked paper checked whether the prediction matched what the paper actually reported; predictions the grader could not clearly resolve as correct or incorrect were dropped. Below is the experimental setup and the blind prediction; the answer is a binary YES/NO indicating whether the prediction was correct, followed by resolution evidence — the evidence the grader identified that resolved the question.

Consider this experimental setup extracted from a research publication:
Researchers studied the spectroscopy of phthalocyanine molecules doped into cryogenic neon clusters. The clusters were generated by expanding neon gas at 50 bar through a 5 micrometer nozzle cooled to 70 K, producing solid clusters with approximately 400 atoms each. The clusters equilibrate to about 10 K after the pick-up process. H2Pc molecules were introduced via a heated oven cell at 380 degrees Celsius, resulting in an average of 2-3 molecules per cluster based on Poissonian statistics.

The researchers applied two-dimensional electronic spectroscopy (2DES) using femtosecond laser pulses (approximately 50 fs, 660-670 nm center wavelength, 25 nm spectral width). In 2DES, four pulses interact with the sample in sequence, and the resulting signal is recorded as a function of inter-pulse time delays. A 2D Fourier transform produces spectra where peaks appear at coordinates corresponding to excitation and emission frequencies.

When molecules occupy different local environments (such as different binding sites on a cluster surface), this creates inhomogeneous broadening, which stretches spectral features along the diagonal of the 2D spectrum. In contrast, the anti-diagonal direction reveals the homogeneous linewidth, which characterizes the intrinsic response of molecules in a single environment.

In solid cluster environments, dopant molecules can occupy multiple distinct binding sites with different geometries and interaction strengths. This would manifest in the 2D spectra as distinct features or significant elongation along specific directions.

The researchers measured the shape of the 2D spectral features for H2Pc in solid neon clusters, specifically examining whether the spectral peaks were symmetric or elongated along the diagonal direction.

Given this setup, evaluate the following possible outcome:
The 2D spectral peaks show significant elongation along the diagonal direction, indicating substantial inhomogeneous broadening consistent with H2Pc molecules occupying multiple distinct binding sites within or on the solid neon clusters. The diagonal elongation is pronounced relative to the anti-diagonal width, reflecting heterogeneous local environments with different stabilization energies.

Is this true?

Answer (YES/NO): YES